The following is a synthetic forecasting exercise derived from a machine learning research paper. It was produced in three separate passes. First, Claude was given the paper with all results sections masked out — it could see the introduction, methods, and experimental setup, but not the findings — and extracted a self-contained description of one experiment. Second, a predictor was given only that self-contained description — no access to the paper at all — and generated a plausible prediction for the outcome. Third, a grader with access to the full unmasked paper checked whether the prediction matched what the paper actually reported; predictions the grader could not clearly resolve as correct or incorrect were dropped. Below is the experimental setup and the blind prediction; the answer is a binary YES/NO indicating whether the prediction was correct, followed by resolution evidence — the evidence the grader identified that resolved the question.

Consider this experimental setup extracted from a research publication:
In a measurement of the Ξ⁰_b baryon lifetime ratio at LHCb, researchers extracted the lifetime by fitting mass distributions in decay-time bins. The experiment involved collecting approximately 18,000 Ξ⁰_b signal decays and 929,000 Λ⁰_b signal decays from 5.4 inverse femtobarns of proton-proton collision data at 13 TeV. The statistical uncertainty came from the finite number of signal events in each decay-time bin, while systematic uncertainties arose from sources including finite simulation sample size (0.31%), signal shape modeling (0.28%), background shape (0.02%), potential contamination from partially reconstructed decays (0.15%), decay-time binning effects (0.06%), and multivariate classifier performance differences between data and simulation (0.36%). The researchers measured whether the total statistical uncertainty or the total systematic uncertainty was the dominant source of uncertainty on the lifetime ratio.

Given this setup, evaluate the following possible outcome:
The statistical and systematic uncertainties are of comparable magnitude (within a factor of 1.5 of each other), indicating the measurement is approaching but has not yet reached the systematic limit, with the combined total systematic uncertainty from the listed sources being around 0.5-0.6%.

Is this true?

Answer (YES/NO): NO